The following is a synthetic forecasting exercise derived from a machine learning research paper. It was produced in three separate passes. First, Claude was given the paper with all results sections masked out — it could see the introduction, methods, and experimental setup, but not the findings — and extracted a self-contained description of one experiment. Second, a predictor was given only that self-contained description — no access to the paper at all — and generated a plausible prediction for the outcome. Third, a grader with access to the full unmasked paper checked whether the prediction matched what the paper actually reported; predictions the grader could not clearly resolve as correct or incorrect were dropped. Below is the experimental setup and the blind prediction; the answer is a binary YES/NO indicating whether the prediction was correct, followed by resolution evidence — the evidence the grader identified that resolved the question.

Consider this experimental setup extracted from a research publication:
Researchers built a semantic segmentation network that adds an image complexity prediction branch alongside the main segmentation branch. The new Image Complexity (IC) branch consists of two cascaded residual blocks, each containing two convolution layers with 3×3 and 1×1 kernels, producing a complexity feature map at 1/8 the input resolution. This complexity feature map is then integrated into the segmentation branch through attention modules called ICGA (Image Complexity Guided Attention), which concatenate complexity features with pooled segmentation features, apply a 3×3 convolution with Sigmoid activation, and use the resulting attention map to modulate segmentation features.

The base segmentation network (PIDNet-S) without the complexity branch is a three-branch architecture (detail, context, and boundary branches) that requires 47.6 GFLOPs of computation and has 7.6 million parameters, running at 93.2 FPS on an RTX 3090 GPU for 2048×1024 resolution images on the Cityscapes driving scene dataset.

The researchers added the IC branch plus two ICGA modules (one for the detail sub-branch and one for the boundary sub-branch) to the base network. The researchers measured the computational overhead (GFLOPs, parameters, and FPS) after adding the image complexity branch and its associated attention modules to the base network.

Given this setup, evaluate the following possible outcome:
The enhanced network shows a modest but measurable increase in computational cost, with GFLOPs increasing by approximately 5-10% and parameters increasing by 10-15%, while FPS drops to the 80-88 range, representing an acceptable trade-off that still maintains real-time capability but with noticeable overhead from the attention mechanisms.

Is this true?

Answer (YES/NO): NO